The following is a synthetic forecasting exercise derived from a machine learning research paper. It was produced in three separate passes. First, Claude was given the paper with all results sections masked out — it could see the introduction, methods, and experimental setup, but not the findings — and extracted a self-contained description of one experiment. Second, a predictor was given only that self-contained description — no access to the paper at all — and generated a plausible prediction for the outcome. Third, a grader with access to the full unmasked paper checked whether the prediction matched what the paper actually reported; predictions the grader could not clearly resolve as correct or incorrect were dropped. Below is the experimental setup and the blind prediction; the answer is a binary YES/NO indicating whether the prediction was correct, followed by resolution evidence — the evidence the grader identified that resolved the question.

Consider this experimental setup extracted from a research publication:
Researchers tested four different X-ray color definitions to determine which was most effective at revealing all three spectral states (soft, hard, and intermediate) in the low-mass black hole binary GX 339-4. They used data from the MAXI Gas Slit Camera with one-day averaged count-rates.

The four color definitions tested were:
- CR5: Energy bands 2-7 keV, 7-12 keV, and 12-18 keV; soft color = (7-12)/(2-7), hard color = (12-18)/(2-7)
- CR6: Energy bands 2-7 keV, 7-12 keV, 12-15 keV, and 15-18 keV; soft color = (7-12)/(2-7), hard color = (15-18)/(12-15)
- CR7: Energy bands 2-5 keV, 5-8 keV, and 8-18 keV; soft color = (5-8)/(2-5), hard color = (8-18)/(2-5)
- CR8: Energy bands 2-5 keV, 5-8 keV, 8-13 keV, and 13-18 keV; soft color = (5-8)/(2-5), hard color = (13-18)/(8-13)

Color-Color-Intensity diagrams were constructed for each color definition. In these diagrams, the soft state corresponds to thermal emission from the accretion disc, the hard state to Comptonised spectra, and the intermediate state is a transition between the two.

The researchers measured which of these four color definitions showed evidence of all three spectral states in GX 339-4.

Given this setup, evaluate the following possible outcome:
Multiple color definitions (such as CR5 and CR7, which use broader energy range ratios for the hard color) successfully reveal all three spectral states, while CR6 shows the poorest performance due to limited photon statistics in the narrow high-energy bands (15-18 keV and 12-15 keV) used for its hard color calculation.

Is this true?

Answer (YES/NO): NO